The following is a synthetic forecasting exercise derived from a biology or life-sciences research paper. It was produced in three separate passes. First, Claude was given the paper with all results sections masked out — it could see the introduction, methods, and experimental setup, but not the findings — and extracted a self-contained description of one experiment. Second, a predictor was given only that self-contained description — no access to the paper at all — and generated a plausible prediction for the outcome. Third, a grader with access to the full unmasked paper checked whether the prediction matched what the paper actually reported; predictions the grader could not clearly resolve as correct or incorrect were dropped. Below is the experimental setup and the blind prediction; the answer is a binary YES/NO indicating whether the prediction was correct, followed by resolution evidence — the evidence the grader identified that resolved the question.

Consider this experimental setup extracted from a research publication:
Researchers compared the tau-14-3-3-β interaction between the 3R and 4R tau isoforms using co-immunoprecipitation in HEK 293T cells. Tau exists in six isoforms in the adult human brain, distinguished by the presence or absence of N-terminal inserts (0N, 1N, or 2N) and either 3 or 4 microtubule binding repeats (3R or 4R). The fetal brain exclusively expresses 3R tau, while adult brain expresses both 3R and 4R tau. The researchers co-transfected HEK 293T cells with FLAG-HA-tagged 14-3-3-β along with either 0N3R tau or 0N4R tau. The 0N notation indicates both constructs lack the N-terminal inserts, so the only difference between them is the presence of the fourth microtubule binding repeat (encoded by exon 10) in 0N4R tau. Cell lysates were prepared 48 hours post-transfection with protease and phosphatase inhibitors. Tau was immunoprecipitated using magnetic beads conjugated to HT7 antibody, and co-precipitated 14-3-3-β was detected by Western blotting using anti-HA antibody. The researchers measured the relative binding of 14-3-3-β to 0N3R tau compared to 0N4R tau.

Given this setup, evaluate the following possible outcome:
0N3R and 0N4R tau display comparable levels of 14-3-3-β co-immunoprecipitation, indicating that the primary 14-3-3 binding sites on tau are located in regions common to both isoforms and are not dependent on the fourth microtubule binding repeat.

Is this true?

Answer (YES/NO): NO